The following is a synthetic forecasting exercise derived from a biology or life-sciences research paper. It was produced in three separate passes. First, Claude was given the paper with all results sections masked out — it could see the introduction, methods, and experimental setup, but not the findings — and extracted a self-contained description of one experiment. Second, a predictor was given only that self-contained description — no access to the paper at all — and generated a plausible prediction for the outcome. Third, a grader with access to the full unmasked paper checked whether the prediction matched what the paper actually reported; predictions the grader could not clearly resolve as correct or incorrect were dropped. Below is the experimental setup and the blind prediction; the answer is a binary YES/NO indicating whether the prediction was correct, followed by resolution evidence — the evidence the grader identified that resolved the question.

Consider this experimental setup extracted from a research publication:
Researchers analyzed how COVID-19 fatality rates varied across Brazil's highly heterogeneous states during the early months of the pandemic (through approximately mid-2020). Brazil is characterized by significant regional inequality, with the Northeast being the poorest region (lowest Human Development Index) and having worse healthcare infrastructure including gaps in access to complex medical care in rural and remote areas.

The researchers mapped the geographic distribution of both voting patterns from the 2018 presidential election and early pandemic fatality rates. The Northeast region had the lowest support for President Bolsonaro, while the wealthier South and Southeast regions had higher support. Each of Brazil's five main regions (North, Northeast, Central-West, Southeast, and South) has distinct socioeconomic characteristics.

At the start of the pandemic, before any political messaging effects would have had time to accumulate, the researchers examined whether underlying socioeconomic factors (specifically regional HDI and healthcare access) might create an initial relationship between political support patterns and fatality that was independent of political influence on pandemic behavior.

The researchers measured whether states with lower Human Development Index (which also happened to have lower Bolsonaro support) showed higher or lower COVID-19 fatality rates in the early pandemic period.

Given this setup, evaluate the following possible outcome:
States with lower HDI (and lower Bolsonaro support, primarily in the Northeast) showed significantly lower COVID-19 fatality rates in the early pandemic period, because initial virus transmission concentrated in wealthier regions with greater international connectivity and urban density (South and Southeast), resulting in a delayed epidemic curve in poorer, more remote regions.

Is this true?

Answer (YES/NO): NO